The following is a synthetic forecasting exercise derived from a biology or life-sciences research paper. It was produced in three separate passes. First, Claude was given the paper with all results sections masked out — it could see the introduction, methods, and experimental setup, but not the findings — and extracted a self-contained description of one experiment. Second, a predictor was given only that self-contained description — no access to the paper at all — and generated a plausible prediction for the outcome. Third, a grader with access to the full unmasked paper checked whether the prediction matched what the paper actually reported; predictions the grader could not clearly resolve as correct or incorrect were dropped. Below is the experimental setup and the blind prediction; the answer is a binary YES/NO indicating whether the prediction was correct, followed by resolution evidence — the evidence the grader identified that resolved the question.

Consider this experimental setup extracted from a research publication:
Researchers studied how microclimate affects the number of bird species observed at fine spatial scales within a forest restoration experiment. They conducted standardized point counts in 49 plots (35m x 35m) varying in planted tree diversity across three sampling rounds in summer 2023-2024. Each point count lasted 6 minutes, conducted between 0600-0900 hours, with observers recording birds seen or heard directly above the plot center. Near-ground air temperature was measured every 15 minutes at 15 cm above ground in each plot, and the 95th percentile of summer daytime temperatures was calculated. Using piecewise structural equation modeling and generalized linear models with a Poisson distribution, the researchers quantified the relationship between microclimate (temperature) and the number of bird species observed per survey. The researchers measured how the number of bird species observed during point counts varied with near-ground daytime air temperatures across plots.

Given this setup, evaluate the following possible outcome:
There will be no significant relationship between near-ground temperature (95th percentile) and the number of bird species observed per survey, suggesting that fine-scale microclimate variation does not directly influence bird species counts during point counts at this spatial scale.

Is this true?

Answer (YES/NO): NO